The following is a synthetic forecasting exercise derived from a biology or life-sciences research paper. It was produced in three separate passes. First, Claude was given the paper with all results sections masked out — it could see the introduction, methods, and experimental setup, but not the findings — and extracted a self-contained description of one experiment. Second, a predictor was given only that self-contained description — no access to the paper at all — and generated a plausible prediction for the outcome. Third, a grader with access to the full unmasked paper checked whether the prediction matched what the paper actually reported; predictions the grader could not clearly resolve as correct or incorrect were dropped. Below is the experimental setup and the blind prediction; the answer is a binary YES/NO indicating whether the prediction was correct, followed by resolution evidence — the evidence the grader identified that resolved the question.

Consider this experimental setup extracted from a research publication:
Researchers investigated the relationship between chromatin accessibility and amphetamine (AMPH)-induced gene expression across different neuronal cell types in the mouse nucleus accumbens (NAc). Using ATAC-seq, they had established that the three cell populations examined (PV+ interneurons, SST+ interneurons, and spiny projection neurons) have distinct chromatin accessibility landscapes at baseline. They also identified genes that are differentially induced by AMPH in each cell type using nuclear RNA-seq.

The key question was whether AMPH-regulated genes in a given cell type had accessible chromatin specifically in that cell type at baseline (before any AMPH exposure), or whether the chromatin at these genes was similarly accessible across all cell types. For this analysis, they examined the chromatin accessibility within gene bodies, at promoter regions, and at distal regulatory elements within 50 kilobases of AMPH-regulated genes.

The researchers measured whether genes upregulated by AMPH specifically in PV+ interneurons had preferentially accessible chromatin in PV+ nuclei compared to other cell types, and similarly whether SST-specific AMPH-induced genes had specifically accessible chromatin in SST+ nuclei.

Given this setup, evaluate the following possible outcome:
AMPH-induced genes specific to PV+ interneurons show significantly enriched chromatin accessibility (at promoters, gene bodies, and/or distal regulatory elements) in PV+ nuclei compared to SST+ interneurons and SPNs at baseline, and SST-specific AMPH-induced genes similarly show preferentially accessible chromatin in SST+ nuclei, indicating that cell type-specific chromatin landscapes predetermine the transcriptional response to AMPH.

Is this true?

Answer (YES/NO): YES